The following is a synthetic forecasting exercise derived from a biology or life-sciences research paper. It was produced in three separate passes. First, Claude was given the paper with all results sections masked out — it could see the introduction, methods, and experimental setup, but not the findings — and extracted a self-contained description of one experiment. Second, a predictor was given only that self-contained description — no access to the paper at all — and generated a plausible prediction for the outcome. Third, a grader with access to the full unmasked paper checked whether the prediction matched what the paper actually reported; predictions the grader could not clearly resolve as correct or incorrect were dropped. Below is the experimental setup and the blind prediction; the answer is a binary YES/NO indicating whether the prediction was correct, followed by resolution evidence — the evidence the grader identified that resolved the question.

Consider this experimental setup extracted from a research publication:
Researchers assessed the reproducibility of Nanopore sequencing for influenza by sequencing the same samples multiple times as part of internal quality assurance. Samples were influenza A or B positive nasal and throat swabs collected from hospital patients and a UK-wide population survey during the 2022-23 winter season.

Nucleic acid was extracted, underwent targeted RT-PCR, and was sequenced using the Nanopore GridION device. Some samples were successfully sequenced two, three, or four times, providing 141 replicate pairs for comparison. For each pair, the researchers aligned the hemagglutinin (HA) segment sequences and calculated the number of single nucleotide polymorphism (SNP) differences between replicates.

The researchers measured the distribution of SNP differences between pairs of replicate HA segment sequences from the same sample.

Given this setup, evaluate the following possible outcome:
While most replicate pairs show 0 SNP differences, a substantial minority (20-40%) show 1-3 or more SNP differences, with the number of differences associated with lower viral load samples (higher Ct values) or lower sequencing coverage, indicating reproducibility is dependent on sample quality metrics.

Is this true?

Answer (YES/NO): NO